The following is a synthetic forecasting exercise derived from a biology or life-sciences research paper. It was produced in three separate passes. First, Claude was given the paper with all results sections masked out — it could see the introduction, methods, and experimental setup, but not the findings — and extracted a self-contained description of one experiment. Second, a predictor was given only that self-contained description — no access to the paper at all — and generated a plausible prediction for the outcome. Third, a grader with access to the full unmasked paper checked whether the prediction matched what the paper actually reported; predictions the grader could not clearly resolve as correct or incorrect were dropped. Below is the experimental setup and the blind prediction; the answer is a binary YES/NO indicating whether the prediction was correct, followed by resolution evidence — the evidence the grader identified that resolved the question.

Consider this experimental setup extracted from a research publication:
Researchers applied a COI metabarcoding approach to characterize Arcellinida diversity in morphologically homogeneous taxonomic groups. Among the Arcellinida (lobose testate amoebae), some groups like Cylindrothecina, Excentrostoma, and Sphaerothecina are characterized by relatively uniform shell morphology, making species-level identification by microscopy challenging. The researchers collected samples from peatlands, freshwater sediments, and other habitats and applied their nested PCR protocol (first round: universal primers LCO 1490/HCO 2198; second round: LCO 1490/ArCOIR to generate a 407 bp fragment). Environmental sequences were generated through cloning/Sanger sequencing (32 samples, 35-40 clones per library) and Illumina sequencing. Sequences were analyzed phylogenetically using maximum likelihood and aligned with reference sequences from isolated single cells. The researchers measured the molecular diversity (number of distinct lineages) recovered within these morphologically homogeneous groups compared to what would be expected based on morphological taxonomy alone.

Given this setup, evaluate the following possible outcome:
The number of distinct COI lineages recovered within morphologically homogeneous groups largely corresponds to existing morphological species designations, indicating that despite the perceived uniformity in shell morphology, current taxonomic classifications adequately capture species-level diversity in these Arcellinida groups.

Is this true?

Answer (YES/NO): NO